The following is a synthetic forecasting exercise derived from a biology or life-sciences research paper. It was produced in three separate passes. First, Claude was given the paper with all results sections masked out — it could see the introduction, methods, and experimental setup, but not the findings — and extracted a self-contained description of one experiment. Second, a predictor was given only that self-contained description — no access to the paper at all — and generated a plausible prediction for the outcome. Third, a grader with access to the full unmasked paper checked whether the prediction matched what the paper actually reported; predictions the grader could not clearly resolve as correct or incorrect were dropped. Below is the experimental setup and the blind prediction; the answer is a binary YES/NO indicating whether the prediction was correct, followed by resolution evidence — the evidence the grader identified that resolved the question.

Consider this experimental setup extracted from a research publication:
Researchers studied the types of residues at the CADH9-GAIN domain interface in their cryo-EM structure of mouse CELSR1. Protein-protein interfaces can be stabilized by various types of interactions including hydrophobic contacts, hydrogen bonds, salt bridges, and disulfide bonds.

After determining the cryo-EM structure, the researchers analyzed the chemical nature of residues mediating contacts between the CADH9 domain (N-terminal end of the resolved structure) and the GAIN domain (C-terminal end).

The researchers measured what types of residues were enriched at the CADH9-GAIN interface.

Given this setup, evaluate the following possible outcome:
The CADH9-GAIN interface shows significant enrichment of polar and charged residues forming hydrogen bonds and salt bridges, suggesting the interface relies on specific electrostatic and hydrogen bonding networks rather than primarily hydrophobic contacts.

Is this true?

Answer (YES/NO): NO